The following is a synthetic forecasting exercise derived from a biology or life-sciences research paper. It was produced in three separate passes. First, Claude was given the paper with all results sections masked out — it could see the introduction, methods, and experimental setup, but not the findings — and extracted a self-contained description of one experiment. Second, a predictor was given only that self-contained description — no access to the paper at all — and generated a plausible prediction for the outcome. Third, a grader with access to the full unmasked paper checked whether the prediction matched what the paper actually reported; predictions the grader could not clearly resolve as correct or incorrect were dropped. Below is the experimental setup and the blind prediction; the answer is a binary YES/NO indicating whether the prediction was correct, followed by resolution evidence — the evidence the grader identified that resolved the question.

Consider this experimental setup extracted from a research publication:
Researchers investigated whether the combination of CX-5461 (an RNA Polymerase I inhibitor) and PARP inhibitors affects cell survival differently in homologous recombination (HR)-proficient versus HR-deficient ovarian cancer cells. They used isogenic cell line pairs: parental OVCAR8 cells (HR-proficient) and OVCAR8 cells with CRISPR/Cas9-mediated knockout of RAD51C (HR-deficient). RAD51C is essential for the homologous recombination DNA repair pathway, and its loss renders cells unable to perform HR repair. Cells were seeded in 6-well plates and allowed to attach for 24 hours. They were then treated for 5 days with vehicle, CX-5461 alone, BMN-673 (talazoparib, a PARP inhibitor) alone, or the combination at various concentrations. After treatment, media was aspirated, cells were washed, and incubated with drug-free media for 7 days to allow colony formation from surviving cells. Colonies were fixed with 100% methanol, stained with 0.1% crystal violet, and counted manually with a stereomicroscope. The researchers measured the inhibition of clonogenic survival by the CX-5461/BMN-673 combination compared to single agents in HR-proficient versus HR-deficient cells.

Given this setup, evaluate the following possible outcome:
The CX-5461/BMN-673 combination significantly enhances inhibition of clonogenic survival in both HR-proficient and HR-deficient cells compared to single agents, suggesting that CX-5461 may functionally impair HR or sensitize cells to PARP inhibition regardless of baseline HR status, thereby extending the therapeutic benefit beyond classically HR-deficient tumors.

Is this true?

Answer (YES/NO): YES